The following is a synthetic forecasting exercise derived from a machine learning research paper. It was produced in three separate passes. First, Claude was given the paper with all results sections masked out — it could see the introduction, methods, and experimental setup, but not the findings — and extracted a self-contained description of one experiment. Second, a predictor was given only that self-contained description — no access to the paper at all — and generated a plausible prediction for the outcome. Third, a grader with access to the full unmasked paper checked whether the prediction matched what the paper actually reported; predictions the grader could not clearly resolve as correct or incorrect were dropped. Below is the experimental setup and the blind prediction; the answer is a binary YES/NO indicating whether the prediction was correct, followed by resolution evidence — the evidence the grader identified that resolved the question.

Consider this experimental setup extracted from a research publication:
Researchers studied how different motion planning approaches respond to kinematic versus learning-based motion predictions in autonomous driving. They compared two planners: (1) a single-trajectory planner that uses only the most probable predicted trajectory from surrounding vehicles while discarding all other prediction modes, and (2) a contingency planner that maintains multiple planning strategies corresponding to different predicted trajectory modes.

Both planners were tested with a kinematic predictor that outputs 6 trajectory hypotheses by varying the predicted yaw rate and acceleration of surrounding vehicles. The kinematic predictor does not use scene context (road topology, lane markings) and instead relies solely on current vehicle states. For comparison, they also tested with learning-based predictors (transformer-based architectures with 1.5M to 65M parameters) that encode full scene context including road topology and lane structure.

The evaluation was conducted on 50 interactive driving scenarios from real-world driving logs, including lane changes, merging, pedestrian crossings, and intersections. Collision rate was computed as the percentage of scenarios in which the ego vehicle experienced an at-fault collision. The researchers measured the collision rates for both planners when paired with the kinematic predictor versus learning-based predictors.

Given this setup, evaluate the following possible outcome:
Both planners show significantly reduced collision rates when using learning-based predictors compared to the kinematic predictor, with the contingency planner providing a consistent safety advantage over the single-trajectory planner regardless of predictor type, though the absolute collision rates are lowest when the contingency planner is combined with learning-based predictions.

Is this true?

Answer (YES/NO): NO